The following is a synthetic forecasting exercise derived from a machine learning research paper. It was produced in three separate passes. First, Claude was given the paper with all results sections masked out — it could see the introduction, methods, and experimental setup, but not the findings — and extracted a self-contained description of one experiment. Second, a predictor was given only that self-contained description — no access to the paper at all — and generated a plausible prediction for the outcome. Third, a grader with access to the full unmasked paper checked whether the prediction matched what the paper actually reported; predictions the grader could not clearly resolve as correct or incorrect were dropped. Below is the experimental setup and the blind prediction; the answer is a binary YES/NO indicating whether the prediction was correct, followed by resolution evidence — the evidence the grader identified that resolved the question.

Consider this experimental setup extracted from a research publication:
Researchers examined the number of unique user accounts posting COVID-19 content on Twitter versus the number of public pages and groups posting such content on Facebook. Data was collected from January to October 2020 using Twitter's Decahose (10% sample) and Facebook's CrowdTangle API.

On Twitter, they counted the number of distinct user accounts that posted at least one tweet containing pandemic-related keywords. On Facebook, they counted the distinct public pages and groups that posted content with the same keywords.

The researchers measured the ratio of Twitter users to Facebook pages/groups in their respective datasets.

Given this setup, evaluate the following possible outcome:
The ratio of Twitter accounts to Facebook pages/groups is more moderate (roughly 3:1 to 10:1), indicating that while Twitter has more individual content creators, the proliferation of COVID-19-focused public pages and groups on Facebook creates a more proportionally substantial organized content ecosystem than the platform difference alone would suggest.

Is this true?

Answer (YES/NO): NO